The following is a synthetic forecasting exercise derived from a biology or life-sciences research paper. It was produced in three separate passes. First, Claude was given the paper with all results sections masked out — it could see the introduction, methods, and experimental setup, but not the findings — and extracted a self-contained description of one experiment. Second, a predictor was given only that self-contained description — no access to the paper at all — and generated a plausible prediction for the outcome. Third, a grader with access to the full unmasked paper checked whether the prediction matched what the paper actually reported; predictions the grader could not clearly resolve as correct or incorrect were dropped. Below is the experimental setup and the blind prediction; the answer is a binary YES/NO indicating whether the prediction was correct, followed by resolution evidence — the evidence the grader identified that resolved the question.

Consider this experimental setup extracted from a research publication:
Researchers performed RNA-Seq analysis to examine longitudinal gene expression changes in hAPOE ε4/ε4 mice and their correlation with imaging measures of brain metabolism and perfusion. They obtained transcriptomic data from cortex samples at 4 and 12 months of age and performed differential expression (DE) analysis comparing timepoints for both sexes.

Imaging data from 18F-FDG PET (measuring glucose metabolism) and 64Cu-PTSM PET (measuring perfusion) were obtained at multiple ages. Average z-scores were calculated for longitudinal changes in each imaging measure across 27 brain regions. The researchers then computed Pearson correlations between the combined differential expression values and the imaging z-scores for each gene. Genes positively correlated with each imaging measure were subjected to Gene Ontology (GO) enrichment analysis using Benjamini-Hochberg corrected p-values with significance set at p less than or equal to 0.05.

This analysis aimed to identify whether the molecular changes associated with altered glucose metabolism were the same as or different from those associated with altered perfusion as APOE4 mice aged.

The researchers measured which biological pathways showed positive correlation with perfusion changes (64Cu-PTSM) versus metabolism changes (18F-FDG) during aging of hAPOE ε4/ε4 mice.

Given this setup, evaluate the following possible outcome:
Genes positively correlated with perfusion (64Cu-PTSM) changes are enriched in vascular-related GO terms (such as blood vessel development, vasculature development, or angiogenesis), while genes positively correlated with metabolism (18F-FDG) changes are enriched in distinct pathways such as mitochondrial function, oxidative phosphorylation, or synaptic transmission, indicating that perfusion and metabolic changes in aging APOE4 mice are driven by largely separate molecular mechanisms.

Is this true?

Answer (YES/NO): NO